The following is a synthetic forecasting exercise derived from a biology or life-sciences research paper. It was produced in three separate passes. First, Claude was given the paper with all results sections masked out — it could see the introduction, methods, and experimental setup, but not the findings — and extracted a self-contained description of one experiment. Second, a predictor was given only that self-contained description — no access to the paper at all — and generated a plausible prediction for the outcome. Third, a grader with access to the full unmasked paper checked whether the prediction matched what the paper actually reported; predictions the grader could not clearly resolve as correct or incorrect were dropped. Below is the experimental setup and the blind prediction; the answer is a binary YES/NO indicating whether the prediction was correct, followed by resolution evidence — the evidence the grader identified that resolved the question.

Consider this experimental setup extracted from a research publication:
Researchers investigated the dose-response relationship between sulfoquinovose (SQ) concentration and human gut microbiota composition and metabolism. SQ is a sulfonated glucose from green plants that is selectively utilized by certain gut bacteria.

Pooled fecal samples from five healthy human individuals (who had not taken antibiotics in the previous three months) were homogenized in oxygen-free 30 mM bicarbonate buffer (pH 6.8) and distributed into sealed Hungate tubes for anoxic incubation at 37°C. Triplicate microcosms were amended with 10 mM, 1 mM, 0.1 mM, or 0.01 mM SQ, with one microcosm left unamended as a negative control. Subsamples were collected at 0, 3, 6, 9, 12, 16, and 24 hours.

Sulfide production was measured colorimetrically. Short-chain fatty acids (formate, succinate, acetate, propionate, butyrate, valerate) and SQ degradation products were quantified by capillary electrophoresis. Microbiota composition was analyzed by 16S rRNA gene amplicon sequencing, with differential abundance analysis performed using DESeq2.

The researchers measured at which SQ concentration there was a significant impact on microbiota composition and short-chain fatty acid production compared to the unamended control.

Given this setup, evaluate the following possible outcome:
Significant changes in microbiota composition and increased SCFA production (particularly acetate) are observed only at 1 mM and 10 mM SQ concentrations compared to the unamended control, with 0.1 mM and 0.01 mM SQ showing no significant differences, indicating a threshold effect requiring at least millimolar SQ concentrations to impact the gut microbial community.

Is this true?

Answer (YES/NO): NO